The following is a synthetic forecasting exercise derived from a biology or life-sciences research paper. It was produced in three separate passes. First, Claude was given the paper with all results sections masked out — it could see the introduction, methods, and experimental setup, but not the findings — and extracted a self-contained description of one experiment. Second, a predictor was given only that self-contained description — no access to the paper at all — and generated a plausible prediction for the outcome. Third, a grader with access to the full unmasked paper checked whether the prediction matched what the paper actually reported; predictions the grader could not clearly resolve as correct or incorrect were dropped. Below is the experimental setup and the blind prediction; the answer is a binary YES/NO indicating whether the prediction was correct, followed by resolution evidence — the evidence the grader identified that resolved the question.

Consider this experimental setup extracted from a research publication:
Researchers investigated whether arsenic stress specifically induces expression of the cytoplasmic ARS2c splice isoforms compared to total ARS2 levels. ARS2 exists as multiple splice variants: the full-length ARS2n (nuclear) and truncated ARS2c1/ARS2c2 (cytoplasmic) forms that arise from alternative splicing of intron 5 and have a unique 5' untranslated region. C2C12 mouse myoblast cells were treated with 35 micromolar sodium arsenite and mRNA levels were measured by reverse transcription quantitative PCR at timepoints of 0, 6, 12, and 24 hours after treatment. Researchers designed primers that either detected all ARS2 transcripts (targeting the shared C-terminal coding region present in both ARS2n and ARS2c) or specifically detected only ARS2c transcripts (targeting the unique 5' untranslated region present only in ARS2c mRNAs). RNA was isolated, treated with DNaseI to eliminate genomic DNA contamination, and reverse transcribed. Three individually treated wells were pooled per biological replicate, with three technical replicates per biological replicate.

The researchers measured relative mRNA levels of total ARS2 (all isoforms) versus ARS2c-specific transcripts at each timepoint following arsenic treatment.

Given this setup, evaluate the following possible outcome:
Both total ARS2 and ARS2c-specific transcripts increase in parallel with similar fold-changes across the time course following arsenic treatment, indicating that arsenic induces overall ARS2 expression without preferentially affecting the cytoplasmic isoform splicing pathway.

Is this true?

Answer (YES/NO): NO